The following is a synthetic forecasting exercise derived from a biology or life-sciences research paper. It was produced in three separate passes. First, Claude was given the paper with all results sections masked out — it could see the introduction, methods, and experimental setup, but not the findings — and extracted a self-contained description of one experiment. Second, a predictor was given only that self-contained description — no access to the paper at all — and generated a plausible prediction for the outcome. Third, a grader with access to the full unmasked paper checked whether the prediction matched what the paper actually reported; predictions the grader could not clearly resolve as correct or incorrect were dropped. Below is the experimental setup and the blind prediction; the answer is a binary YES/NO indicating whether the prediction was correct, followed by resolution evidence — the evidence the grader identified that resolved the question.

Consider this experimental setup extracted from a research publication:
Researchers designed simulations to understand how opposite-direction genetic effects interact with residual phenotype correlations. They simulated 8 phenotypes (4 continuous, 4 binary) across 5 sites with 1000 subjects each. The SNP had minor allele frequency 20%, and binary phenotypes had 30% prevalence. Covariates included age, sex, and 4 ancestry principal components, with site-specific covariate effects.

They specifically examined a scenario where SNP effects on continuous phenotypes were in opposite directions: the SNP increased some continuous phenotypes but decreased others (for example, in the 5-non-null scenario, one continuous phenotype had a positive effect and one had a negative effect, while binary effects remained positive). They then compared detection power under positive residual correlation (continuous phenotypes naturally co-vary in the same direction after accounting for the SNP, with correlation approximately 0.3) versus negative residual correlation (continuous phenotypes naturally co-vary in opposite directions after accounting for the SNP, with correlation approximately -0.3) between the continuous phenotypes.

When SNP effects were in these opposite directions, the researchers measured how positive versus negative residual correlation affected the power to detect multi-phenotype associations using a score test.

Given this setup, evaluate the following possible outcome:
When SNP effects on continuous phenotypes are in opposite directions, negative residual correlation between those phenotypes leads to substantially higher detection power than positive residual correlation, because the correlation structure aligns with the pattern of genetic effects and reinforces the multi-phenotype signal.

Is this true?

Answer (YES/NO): NO